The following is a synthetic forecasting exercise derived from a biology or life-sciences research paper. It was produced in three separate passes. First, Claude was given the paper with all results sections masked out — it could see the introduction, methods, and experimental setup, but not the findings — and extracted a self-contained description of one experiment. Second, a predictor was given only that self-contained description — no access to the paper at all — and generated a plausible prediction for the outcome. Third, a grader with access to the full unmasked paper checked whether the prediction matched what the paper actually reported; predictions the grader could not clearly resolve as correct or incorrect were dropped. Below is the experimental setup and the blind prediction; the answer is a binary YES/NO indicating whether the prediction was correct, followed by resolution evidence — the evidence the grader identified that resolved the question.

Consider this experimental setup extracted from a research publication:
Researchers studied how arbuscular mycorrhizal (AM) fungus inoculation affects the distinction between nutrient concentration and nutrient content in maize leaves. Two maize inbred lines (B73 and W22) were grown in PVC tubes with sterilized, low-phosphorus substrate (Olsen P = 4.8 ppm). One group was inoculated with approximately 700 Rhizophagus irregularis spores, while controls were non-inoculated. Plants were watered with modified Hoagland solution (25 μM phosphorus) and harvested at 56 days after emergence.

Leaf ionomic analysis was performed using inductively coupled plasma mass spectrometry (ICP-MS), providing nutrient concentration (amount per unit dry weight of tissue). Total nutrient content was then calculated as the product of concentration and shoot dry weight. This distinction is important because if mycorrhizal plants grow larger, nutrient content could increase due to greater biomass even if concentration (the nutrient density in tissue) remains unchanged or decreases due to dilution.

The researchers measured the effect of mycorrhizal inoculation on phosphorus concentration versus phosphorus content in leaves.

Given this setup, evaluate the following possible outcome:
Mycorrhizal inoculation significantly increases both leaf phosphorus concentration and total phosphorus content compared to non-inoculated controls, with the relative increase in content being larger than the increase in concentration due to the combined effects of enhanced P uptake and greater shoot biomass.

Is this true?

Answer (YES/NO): YES